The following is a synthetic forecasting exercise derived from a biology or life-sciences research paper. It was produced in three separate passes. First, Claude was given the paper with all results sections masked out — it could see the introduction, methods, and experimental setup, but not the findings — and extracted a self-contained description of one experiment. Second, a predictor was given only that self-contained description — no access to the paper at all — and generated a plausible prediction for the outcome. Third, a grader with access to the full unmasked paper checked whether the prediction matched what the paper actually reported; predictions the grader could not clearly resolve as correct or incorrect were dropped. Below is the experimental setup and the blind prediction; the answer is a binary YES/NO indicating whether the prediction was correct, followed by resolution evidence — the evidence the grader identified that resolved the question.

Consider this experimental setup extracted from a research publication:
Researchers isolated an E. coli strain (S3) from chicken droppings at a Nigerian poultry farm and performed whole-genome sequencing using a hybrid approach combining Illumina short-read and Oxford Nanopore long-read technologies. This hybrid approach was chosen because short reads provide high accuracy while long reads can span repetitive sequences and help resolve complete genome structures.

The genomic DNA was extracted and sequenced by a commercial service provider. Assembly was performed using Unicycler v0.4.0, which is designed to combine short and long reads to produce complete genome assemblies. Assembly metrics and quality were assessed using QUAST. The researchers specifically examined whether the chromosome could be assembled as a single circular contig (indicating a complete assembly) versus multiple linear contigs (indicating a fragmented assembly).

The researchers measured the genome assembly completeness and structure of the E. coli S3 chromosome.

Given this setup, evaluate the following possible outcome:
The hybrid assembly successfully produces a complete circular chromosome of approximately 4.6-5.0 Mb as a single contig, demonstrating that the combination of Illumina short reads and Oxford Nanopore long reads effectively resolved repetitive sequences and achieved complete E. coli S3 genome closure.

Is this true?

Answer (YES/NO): NO